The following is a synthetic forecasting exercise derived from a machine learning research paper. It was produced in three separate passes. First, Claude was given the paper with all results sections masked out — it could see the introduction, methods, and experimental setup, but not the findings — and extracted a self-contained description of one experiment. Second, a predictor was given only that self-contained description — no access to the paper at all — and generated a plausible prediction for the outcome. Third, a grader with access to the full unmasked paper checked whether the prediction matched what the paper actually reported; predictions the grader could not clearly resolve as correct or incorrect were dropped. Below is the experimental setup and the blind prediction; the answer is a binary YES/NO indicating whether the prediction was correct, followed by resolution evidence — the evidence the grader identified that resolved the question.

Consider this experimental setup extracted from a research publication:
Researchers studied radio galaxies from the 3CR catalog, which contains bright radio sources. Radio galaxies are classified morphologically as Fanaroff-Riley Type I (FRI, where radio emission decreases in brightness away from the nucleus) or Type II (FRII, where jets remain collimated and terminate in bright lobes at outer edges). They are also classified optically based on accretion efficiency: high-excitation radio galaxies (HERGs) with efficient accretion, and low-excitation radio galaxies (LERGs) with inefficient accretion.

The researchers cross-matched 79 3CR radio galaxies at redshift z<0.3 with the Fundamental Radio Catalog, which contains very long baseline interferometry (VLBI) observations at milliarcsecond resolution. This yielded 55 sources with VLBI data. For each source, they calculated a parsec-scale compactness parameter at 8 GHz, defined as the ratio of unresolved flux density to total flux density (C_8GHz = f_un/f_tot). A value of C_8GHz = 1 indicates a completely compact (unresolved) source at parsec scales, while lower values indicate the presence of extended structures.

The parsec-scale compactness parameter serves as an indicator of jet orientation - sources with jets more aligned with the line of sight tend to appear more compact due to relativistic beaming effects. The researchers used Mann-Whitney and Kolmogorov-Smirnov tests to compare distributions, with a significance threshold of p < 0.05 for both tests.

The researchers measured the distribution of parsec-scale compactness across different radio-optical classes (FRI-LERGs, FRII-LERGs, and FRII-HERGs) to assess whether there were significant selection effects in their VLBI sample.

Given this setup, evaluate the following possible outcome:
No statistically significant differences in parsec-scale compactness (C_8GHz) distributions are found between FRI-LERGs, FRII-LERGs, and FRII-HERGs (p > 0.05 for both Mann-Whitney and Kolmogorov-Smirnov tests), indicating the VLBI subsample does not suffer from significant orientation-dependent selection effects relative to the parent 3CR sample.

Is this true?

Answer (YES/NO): YES